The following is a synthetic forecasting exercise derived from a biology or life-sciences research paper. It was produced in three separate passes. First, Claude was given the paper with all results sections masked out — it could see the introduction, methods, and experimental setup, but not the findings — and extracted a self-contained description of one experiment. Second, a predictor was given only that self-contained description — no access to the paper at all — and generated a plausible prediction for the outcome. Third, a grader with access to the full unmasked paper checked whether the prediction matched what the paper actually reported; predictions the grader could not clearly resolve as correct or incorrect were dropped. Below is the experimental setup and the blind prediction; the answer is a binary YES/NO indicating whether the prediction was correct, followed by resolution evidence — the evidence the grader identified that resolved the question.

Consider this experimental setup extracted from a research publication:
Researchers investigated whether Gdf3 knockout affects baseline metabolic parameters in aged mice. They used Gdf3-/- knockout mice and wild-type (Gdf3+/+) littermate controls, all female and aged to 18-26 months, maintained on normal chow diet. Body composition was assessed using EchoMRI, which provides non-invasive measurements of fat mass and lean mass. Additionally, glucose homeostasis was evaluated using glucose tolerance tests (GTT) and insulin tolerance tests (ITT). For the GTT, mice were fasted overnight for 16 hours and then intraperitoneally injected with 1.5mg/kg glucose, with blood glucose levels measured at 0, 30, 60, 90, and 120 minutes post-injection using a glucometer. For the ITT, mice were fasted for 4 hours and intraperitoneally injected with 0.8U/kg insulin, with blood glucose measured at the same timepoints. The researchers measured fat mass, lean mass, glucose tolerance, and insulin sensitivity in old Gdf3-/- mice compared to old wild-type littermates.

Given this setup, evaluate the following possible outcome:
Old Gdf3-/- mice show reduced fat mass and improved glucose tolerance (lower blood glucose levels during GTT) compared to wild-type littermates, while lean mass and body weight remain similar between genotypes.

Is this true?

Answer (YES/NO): NO